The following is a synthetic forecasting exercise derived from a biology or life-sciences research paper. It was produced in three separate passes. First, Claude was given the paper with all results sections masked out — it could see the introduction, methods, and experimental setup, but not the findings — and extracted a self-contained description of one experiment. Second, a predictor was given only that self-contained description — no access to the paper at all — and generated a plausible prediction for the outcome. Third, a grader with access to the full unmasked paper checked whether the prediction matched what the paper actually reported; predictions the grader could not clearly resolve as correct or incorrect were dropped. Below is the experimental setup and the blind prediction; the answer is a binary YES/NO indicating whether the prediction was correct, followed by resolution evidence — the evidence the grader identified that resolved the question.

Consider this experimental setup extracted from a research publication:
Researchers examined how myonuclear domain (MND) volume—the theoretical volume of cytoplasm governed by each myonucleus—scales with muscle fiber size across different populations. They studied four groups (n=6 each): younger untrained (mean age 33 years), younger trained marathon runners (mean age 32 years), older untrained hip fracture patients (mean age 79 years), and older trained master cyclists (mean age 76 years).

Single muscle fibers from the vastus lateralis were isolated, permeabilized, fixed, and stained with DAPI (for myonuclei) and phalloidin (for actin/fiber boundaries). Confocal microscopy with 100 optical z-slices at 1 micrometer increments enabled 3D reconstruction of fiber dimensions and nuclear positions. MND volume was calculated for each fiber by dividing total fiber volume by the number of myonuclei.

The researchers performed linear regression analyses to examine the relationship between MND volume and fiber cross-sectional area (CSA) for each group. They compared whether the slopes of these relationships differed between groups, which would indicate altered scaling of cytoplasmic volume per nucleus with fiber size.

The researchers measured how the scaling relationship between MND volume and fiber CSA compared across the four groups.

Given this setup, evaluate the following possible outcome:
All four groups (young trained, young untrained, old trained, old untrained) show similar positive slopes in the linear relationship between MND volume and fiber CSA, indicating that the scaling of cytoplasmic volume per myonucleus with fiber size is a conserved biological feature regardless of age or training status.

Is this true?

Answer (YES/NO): NO